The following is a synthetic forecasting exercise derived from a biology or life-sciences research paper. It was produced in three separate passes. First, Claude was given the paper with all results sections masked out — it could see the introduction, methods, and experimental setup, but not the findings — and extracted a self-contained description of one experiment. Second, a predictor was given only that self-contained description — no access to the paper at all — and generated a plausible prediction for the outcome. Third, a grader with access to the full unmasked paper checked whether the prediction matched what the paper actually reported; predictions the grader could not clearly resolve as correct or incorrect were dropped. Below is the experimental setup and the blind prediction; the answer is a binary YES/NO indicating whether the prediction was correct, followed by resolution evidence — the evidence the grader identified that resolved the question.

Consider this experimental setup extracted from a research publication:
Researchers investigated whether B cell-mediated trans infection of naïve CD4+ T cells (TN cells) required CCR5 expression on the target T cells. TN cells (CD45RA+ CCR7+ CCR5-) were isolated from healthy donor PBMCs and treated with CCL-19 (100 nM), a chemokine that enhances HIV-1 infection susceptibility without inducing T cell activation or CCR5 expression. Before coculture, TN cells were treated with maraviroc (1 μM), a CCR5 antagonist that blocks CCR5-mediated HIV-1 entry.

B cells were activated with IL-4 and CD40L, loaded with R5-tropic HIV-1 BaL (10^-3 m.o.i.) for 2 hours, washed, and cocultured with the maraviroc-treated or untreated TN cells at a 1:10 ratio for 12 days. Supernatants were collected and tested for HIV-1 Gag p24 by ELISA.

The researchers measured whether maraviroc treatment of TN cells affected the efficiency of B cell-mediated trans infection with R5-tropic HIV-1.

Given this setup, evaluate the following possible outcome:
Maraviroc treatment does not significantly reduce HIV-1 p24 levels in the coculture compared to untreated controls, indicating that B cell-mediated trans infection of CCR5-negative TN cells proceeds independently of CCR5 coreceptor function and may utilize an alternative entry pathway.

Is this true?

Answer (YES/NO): YES